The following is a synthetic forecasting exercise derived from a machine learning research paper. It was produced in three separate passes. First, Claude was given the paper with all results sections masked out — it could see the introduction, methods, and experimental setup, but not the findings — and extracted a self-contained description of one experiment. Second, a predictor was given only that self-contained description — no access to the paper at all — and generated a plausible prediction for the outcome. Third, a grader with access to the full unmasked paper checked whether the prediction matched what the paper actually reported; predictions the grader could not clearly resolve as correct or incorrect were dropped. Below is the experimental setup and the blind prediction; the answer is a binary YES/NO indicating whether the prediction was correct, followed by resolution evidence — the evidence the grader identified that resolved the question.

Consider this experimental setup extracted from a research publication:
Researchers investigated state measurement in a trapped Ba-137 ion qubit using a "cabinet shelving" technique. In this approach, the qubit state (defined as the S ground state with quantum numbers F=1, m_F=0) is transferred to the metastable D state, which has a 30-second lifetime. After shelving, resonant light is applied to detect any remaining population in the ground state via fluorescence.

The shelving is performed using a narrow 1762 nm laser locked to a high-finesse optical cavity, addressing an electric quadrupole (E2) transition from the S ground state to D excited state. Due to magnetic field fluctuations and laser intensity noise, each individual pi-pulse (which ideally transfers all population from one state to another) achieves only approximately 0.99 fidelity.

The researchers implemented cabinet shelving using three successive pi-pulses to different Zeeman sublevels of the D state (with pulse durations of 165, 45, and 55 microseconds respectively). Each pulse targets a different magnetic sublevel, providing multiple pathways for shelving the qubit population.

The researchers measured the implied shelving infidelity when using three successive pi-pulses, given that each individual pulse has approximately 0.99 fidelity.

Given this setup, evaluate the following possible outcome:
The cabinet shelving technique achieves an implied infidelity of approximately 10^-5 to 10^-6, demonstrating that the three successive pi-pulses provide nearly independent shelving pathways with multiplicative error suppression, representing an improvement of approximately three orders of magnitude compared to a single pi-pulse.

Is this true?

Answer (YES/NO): NO